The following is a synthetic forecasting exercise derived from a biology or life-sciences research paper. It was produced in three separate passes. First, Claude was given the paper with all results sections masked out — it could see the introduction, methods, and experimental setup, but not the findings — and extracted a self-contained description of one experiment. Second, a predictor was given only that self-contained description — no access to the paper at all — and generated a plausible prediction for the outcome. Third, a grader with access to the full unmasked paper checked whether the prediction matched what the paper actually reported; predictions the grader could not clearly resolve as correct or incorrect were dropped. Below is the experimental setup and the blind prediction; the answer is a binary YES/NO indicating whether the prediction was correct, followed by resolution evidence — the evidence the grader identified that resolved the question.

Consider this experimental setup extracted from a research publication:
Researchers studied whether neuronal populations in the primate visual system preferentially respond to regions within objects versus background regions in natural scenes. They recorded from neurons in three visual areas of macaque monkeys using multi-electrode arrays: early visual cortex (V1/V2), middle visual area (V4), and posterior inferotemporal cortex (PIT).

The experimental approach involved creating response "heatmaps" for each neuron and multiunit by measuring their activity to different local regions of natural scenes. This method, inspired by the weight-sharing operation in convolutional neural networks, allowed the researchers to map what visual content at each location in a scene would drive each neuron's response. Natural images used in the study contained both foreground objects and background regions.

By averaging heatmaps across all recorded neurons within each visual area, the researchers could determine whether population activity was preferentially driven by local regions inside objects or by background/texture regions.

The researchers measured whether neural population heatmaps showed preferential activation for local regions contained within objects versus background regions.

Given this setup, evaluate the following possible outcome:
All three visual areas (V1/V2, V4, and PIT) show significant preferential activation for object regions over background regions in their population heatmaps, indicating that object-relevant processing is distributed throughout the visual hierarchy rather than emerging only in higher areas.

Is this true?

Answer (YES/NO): NO